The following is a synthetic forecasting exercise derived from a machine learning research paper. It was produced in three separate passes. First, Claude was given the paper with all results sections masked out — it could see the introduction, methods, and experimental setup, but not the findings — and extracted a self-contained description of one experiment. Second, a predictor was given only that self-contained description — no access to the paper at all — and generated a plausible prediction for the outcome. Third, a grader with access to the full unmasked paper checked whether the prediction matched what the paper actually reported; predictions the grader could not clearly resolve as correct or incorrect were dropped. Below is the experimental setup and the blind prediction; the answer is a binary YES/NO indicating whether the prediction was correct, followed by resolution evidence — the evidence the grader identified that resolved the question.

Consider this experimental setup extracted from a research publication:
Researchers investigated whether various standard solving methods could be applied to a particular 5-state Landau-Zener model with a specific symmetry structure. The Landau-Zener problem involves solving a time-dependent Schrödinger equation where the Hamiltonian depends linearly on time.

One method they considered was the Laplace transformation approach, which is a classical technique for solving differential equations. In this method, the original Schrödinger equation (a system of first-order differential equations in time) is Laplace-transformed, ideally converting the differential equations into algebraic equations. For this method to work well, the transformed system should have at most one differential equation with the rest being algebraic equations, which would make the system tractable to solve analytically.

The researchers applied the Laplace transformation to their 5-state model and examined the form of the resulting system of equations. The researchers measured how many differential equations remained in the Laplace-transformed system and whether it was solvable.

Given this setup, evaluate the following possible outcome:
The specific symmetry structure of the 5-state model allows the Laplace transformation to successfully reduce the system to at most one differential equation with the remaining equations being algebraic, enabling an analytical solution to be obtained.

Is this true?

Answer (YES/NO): NO